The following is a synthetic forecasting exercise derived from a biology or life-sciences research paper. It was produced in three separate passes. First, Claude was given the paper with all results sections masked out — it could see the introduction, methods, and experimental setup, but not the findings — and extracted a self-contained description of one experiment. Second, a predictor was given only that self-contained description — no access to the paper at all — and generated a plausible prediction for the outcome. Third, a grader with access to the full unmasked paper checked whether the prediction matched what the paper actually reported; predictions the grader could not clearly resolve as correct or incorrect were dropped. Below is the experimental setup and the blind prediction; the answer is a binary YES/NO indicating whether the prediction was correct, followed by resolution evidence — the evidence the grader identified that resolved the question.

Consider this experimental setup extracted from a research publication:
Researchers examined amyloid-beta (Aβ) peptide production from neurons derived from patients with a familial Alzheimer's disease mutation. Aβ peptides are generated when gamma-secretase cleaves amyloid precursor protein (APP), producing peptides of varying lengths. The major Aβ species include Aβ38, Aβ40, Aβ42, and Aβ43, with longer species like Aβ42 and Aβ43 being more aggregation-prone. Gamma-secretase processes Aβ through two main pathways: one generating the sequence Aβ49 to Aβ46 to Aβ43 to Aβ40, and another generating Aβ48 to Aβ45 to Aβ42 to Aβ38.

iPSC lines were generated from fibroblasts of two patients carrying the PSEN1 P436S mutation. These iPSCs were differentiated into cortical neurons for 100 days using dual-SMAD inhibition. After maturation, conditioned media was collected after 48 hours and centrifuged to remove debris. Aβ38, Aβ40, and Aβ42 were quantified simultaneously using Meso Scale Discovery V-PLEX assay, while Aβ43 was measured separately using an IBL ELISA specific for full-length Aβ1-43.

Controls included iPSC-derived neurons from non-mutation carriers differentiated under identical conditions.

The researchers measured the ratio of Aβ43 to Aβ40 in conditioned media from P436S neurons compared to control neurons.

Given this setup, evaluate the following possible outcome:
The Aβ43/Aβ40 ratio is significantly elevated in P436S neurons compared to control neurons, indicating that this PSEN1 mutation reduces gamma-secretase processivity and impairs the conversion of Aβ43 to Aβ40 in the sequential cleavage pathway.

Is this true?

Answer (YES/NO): NO